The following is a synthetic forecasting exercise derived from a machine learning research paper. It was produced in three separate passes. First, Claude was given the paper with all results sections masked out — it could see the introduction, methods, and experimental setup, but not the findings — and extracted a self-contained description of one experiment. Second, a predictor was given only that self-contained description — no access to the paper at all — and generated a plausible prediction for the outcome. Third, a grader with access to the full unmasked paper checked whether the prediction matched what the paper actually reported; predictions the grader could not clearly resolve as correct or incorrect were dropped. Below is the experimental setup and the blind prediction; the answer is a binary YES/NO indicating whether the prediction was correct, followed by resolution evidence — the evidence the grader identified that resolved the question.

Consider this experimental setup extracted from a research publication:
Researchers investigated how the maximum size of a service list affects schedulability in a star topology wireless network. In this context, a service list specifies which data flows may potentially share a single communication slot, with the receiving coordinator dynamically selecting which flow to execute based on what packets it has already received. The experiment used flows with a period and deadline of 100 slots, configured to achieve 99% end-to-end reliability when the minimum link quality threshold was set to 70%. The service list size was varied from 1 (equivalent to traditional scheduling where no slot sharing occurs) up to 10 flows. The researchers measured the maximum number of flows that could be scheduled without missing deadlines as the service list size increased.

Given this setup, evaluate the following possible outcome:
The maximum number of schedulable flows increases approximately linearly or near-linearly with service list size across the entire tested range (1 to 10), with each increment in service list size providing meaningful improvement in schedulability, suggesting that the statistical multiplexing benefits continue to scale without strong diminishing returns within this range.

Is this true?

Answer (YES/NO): NO